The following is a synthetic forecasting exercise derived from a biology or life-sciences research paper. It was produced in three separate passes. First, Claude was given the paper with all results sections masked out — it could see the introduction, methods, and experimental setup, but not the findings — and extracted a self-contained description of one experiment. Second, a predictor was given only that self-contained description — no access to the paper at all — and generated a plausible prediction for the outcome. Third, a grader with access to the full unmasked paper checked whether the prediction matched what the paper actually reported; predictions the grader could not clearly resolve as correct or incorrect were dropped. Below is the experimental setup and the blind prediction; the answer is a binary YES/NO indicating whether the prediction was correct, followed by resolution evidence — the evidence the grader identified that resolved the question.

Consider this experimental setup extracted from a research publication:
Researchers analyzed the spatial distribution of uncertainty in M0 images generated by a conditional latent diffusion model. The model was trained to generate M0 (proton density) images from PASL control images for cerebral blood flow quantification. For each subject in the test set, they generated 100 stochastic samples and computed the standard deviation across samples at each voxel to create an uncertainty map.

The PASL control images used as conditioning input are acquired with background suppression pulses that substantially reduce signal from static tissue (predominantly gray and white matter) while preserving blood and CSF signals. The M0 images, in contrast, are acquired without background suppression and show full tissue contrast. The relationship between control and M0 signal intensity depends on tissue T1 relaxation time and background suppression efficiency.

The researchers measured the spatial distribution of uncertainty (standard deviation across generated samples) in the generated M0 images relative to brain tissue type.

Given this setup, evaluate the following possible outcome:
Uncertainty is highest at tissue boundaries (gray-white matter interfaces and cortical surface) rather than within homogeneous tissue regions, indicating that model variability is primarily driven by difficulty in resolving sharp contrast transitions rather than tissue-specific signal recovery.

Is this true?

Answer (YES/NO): NO